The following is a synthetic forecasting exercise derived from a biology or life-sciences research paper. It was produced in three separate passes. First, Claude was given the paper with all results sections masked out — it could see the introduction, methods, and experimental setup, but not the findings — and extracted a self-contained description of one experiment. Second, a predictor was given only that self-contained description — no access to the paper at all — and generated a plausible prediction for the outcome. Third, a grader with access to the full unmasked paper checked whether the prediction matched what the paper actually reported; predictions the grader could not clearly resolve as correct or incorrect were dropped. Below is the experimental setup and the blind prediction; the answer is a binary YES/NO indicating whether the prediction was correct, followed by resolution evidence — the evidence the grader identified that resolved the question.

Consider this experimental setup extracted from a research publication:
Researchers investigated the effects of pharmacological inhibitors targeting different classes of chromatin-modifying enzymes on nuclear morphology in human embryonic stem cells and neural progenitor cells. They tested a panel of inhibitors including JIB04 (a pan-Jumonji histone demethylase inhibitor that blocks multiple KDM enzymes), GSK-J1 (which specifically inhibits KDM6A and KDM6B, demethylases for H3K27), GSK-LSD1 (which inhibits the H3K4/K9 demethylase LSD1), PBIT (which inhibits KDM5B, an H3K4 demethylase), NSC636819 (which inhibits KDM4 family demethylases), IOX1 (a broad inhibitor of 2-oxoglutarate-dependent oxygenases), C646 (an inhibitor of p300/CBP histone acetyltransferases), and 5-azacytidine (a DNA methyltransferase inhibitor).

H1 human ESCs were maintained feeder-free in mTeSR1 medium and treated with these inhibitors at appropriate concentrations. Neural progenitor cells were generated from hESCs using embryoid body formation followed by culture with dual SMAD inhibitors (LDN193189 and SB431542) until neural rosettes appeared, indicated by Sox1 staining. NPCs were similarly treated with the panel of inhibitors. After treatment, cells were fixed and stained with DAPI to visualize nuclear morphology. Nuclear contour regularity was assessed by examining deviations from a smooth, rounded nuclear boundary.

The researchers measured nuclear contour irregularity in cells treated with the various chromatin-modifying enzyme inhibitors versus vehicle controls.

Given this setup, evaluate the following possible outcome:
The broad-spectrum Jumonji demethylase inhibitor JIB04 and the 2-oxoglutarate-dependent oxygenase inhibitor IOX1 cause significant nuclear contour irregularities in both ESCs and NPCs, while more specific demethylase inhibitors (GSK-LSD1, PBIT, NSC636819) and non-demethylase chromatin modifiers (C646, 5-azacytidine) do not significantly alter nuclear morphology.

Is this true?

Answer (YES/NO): NO